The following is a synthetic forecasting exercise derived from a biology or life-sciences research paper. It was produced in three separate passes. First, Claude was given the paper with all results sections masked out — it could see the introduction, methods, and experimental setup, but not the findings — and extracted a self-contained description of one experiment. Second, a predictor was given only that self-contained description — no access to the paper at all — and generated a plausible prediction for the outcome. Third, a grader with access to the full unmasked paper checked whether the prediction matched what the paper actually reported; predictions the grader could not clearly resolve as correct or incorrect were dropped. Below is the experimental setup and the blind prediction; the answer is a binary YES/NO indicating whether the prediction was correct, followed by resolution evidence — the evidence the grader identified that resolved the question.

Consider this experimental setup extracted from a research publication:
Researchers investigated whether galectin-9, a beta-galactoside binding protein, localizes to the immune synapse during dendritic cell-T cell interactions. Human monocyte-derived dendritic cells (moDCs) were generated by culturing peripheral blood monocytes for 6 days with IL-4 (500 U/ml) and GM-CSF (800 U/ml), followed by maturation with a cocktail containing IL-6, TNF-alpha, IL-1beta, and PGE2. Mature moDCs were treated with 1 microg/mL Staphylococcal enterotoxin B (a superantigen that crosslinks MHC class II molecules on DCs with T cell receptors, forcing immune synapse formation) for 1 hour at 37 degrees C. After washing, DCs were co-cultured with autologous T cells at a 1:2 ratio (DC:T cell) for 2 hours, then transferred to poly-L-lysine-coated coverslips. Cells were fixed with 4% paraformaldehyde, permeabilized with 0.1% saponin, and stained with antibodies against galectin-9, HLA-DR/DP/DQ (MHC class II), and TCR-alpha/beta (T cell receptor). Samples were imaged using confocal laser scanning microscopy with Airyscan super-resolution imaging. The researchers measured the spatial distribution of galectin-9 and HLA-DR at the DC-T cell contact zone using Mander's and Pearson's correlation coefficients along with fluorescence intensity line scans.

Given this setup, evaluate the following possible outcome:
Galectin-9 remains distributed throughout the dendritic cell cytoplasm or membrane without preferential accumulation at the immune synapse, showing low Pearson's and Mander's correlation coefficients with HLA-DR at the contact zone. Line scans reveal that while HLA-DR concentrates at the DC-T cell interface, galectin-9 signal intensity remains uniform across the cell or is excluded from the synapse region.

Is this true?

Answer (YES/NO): NO